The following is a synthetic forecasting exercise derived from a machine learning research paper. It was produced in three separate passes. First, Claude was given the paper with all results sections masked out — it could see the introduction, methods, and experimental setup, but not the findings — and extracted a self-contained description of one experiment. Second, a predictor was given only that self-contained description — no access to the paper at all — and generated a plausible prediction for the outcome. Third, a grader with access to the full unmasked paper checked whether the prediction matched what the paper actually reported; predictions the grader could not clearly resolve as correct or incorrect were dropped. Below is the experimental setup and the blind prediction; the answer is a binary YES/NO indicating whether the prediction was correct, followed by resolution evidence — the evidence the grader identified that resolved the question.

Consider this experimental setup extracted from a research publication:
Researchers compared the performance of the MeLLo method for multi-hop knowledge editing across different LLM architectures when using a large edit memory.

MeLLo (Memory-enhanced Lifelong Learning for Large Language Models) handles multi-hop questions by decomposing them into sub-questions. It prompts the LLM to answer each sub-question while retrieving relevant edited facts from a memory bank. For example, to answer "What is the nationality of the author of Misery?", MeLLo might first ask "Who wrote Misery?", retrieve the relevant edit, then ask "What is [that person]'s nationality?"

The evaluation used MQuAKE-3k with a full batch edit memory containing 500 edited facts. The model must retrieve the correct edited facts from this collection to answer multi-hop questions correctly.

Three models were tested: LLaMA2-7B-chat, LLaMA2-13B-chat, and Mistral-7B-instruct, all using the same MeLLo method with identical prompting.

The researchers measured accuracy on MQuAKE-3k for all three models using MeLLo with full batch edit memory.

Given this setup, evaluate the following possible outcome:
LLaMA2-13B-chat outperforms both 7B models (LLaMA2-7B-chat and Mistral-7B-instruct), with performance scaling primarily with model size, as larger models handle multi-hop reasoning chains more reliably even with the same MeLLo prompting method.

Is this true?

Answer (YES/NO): NO